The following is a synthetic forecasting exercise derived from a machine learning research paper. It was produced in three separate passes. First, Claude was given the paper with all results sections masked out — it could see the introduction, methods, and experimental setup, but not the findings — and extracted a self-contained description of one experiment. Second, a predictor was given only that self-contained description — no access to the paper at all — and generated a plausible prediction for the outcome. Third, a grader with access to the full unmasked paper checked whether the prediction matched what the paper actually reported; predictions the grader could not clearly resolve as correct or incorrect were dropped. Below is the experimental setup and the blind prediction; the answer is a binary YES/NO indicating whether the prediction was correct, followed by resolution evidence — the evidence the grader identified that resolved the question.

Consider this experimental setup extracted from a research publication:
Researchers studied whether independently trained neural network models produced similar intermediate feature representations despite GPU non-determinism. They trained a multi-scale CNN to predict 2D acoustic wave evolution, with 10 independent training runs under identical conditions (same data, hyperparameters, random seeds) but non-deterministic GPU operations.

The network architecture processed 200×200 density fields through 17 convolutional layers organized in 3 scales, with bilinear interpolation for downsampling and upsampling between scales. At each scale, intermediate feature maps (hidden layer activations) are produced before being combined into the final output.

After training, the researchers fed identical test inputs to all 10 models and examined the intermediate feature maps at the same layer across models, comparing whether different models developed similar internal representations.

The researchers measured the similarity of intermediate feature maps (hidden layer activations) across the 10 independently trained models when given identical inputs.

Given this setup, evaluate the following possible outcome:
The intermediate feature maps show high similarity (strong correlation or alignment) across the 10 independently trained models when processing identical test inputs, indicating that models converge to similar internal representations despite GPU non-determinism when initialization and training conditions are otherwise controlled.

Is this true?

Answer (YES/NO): NO